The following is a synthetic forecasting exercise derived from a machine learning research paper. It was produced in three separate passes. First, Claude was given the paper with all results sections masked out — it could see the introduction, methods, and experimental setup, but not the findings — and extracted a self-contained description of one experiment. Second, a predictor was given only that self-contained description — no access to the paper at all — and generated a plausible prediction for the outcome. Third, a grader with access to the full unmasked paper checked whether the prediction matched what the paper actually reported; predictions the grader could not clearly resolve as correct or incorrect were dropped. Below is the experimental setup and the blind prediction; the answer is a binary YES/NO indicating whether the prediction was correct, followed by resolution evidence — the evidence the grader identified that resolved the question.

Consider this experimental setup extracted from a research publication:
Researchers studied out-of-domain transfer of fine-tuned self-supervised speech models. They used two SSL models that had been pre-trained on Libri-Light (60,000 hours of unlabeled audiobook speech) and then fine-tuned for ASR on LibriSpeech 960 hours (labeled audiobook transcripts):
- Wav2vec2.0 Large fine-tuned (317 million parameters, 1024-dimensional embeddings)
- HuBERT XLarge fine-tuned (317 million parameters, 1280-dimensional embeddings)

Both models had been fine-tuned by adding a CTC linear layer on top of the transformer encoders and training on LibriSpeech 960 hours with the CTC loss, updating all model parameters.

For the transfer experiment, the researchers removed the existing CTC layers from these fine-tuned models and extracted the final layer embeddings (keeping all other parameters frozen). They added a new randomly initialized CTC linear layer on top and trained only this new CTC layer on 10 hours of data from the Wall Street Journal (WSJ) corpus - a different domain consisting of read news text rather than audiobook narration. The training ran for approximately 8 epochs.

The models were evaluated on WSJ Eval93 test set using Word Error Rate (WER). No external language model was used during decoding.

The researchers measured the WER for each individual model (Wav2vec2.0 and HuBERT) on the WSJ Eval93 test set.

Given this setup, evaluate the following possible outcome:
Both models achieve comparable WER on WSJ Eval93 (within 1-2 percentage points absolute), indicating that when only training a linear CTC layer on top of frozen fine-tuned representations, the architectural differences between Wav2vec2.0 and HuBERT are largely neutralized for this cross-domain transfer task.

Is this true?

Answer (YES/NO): NO